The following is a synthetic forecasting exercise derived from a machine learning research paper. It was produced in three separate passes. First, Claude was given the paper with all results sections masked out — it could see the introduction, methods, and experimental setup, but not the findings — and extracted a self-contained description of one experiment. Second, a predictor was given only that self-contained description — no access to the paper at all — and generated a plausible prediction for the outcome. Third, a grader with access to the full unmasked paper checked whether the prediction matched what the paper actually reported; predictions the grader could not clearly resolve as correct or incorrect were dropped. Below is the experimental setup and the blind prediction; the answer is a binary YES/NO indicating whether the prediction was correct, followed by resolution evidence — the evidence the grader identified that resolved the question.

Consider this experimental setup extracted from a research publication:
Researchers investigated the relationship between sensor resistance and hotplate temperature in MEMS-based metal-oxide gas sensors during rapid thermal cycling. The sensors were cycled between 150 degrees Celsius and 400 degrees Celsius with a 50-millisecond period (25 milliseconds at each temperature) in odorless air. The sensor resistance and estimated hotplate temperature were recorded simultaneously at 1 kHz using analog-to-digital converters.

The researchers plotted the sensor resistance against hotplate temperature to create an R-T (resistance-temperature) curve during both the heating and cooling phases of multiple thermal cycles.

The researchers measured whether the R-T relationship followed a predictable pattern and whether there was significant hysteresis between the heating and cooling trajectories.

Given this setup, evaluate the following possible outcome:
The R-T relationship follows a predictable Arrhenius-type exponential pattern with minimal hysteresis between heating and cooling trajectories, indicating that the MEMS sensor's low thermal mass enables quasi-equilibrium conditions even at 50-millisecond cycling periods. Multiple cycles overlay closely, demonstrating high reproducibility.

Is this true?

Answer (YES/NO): YES